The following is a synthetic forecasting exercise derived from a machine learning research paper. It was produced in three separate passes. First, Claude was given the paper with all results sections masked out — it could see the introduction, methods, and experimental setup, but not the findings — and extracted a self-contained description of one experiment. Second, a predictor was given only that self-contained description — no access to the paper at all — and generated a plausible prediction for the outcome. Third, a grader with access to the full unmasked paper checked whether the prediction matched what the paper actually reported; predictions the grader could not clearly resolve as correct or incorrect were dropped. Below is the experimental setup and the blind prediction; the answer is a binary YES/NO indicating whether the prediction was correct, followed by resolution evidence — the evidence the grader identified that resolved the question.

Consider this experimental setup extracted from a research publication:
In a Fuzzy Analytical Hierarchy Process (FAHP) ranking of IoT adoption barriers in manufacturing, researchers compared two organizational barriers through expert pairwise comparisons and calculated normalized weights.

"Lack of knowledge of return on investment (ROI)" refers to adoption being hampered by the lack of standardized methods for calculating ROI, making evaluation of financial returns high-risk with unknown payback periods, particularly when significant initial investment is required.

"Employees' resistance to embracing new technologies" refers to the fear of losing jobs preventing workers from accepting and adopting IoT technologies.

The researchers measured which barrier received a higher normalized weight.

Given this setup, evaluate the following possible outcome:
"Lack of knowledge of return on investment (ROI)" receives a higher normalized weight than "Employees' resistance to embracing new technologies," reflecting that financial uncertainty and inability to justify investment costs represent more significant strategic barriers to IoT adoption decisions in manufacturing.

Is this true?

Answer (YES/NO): YES